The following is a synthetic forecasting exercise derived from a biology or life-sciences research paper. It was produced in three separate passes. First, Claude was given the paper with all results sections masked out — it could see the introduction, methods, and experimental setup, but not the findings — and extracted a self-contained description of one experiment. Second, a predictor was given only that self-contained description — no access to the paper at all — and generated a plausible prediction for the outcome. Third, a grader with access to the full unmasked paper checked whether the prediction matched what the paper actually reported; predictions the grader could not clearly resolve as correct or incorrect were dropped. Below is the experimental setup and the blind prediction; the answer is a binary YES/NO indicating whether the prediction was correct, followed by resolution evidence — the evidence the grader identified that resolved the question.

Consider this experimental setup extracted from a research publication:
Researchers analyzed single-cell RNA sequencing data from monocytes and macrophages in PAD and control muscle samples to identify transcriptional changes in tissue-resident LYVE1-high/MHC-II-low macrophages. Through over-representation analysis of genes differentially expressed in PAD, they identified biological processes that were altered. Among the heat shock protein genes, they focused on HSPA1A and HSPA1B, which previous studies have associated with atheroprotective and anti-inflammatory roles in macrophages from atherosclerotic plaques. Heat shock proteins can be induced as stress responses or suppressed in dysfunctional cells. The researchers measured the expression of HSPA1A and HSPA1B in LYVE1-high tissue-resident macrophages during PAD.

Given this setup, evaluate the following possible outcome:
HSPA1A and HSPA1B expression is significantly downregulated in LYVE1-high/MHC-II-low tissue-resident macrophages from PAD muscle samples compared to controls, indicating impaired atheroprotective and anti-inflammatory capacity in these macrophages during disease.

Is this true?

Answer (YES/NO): YES